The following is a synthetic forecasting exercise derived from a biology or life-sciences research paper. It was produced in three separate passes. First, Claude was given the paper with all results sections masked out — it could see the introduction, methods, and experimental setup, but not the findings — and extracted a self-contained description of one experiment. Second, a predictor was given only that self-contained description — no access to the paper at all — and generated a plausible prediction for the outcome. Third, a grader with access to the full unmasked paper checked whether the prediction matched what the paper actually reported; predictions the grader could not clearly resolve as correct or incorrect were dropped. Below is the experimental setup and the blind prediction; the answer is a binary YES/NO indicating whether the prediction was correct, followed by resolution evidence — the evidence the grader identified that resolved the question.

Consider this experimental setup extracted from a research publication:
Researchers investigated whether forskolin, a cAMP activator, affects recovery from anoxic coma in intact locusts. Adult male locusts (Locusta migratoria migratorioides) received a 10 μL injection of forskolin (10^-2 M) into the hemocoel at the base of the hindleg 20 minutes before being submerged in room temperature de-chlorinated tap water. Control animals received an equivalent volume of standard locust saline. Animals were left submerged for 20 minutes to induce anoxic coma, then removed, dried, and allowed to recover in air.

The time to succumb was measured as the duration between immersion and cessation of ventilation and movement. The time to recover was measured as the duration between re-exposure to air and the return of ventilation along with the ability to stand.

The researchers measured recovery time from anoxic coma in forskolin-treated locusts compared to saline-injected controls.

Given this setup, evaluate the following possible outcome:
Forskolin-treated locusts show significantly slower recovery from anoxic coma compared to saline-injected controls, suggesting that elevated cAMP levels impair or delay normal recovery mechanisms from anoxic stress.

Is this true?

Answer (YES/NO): YES